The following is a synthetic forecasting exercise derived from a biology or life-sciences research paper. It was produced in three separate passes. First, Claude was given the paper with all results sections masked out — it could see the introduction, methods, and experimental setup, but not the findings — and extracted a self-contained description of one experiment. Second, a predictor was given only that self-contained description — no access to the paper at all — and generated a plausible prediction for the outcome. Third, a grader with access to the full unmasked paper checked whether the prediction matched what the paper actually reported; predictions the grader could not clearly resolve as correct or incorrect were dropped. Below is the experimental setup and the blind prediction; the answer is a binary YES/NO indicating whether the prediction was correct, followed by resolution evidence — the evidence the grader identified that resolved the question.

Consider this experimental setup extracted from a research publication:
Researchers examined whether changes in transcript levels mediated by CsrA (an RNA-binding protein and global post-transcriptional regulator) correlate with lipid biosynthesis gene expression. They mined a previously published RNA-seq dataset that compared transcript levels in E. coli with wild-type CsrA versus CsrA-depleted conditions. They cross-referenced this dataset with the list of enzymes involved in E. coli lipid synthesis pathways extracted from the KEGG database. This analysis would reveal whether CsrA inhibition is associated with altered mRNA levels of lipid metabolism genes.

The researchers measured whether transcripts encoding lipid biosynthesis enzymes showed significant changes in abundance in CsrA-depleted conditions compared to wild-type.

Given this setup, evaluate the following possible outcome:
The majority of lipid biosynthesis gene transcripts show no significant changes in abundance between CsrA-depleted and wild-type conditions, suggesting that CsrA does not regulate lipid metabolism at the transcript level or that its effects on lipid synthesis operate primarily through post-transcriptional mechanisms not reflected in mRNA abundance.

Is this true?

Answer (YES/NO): NO